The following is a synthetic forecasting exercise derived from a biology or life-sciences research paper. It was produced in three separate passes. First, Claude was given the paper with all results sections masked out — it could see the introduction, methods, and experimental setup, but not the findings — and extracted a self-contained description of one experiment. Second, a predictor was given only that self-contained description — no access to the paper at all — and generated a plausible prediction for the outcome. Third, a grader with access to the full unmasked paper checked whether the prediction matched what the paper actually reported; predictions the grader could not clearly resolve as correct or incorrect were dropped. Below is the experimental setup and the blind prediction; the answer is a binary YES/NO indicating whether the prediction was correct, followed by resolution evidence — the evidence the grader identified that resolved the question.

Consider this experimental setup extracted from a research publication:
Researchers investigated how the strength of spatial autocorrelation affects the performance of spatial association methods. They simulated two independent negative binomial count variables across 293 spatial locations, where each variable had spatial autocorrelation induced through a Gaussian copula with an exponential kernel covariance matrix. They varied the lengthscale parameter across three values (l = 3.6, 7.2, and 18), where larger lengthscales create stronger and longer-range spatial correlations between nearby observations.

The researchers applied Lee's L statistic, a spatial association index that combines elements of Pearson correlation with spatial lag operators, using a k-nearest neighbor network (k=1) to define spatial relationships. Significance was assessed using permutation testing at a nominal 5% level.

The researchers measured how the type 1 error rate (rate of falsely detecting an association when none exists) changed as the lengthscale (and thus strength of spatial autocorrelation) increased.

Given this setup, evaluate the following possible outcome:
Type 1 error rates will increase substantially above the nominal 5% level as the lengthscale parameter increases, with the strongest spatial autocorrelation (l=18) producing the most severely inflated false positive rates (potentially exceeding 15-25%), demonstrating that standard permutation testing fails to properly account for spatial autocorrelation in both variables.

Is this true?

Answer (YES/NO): YES